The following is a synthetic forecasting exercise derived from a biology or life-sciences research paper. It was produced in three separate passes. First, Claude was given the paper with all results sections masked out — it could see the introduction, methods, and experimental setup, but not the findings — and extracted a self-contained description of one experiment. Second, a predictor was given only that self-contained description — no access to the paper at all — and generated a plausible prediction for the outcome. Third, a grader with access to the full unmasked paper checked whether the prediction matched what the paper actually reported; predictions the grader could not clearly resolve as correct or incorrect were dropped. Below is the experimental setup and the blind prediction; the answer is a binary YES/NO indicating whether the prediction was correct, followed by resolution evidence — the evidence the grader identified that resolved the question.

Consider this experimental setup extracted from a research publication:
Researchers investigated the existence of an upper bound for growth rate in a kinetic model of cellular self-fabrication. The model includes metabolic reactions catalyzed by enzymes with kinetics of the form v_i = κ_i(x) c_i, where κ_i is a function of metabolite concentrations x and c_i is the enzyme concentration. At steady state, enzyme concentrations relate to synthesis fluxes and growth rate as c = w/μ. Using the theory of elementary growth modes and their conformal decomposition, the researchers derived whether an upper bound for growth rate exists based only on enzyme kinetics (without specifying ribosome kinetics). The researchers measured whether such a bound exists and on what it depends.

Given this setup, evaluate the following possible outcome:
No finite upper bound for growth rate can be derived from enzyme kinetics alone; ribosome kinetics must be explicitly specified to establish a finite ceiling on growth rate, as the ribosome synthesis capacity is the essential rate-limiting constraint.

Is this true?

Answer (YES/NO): NO